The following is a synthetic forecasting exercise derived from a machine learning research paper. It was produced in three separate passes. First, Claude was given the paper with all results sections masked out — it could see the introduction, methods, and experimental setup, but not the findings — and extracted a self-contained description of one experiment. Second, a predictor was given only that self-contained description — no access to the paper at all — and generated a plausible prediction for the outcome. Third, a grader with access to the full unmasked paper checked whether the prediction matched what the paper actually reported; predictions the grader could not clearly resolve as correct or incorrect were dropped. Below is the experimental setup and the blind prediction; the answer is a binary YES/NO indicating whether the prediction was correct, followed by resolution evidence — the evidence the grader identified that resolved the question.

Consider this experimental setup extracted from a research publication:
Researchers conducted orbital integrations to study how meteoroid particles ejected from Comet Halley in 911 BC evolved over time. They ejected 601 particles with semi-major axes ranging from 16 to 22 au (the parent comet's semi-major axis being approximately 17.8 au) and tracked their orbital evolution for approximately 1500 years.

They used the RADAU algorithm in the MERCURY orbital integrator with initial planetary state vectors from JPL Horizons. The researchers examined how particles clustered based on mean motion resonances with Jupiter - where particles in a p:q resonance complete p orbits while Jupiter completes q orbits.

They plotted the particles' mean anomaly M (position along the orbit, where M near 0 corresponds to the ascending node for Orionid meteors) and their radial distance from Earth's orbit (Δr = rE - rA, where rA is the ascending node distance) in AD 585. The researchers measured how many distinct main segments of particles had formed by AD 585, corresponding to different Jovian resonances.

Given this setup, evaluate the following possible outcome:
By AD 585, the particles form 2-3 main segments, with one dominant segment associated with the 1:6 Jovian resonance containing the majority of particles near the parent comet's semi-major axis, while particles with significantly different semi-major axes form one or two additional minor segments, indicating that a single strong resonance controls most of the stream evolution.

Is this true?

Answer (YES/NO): NO